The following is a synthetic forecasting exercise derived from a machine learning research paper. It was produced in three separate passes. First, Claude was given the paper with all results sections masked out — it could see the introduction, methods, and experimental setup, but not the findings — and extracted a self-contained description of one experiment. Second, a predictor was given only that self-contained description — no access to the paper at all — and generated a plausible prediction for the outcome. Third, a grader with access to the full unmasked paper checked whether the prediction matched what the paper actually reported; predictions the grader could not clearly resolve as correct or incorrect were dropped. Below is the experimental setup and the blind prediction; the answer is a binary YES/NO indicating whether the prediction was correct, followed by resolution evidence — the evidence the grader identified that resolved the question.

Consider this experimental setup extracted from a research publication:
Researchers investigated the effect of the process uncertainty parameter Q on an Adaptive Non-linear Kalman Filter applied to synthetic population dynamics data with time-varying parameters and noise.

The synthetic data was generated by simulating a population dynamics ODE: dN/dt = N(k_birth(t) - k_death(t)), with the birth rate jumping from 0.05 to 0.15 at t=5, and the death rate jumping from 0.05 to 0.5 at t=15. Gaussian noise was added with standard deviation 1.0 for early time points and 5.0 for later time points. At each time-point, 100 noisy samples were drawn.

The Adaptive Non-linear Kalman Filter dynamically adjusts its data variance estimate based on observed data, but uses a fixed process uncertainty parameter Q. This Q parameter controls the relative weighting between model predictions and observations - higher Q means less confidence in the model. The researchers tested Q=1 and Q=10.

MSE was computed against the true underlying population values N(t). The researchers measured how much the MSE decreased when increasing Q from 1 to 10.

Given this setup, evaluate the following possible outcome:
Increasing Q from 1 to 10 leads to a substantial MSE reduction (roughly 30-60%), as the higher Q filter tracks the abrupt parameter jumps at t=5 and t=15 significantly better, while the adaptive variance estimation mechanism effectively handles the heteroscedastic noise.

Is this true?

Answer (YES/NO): YES